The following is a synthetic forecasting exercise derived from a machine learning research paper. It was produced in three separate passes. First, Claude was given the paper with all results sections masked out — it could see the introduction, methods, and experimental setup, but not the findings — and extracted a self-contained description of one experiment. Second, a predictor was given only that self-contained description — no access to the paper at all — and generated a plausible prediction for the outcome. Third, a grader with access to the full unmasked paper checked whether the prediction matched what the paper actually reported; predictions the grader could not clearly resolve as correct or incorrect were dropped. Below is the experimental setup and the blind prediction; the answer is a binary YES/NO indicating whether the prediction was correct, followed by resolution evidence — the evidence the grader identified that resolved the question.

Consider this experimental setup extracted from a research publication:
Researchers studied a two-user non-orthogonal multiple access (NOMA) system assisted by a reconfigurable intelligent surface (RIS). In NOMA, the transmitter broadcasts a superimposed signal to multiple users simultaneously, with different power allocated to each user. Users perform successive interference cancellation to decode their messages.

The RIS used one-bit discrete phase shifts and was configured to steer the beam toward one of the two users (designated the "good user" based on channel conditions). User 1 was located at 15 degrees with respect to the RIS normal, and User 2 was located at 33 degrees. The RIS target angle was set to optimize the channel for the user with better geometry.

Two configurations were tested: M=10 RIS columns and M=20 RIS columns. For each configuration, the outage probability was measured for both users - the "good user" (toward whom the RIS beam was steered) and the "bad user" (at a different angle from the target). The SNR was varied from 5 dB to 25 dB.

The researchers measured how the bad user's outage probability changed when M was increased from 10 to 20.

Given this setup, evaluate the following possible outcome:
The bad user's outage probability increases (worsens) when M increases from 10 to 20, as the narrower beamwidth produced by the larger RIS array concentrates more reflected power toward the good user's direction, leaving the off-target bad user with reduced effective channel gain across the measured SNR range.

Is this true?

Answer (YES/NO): YES